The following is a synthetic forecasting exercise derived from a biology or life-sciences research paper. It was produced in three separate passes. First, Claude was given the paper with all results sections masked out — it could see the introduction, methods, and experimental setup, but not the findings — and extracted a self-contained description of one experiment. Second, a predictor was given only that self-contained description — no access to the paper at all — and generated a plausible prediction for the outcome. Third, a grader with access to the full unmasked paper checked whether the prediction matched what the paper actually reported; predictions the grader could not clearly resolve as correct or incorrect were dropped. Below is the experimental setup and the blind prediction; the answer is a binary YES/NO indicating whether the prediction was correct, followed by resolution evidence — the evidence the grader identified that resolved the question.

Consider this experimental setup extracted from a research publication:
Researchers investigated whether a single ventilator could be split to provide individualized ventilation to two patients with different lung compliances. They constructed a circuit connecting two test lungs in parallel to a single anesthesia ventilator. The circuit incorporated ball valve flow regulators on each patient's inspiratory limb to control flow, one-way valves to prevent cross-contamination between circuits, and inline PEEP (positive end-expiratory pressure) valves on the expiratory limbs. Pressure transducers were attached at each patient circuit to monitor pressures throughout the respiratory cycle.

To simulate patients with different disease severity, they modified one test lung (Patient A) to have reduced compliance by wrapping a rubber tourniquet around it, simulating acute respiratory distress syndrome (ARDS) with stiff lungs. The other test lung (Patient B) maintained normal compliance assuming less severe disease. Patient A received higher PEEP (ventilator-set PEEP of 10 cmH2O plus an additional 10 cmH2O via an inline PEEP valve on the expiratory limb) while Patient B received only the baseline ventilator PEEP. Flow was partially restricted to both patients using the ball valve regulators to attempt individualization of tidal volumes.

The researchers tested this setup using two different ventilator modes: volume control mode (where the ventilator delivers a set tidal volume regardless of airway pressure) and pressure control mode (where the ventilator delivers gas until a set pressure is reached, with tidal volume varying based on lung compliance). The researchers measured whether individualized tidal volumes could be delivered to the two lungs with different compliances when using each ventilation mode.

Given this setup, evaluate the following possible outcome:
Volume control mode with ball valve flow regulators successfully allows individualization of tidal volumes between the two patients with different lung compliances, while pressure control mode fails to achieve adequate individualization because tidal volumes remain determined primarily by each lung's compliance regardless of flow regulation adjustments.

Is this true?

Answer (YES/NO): NO